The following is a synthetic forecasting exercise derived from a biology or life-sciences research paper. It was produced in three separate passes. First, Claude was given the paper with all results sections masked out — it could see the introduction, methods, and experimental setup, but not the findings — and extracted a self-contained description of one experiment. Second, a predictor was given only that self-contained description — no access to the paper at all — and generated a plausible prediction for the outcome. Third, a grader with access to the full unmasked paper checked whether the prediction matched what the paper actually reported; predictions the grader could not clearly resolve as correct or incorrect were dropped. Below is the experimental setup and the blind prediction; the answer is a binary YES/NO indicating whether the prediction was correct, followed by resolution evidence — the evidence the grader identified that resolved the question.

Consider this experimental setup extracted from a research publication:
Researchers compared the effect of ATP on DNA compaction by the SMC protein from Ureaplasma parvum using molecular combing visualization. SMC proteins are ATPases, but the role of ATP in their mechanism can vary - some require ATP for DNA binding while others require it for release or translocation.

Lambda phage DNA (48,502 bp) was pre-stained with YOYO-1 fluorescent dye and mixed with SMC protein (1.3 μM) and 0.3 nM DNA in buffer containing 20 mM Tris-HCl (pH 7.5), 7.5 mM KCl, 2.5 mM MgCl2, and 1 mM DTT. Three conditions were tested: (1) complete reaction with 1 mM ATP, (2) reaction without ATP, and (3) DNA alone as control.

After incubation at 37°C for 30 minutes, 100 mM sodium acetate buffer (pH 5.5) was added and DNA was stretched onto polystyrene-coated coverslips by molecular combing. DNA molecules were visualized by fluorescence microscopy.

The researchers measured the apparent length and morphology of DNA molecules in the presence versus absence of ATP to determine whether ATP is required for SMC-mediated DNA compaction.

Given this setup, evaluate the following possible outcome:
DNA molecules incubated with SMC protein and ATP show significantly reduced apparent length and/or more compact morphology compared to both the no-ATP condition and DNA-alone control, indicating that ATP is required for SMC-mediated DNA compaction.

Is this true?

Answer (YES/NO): NO